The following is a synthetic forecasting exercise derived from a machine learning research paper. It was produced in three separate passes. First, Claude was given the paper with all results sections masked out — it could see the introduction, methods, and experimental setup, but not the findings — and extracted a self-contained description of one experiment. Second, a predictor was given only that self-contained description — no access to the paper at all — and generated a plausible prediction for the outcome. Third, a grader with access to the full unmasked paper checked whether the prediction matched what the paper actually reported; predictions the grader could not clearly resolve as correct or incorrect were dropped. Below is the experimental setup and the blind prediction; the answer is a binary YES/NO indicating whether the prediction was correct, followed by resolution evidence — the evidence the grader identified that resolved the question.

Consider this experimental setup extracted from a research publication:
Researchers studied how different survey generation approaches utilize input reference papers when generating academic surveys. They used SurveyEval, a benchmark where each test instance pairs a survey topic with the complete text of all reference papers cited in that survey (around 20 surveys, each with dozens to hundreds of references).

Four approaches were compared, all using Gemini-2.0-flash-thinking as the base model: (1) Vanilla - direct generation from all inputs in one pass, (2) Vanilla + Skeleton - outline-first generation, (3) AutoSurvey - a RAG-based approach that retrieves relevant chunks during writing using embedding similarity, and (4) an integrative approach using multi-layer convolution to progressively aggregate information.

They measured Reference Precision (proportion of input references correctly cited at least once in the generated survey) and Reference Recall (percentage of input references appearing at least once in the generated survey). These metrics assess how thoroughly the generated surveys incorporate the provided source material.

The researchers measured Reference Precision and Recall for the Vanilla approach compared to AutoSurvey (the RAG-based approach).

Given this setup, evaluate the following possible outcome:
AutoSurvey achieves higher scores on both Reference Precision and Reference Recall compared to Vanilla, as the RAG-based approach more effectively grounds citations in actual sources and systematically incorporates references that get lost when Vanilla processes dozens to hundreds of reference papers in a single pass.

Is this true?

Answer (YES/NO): YES